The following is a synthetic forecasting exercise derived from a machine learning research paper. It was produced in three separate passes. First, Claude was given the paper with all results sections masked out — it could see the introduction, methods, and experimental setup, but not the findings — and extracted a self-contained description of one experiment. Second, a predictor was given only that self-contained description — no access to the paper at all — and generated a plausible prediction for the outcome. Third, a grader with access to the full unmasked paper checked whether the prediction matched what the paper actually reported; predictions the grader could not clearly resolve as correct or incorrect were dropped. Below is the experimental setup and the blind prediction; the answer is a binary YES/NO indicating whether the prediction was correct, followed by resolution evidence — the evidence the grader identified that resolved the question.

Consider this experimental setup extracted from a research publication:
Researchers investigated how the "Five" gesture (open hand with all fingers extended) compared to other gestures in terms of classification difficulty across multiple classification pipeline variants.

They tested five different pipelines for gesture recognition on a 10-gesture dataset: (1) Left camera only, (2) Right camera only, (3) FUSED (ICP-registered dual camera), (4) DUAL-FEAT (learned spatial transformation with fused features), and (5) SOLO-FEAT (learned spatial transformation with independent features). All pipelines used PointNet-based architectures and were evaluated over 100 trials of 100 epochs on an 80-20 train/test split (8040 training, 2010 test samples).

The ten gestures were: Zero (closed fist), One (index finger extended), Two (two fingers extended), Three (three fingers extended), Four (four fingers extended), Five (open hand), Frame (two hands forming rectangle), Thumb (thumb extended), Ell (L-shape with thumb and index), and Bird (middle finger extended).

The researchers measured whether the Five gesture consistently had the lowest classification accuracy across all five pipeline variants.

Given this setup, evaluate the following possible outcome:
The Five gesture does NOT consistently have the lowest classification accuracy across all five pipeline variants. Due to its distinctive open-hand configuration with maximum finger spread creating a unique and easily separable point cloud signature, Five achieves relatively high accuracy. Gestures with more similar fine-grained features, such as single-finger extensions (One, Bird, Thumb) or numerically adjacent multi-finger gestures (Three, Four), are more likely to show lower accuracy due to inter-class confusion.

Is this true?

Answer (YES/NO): NO